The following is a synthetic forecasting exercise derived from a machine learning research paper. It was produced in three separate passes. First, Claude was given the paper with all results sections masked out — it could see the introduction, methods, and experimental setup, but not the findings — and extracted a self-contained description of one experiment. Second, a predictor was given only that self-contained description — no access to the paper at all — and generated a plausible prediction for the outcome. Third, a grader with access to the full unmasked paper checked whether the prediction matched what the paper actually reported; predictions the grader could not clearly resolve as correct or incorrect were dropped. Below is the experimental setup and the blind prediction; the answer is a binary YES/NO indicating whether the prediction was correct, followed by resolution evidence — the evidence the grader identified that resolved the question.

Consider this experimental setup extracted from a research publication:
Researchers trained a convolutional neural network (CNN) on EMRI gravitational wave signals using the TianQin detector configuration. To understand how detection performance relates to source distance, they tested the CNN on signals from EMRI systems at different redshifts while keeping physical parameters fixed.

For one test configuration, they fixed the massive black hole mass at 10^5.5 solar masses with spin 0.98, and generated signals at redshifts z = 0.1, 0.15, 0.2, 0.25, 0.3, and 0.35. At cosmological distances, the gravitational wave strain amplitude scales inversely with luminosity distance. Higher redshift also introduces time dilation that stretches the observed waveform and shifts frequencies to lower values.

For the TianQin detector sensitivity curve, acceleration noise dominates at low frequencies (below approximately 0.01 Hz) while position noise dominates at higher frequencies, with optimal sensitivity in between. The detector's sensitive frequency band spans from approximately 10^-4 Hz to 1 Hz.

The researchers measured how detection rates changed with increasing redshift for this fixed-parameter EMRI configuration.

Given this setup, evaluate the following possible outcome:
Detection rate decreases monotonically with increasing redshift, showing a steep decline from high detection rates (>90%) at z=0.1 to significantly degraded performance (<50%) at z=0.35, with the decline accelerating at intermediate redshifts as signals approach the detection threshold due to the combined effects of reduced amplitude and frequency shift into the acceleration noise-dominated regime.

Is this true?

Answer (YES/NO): NO